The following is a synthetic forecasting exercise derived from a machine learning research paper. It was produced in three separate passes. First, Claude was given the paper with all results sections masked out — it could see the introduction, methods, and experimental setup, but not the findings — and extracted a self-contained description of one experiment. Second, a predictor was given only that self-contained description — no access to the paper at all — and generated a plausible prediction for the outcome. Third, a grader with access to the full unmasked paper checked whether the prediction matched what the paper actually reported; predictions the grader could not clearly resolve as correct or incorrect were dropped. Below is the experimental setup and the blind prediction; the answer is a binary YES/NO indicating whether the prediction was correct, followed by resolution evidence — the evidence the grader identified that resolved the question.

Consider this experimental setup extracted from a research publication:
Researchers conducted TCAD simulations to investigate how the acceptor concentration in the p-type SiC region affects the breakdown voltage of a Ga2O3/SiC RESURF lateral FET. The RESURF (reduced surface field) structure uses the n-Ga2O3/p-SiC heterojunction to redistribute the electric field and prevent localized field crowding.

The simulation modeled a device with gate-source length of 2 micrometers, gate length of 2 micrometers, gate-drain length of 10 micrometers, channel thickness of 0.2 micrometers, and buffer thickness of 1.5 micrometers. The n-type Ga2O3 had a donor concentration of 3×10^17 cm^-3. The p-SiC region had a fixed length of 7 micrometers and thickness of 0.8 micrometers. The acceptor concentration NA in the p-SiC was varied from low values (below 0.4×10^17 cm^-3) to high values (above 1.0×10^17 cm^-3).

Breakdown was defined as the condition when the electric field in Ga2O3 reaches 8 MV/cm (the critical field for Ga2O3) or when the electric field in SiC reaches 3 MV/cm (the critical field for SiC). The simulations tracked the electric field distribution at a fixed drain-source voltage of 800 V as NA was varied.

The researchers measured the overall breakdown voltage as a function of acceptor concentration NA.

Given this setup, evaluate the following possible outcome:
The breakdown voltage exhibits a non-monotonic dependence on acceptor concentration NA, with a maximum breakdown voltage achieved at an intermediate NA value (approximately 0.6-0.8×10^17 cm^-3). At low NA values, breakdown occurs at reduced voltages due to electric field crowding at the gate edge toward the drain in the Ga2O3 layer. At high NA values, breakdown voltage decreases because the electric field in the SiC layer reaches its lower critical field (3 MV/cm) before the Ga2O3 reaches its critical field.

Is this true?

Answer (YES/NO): NO